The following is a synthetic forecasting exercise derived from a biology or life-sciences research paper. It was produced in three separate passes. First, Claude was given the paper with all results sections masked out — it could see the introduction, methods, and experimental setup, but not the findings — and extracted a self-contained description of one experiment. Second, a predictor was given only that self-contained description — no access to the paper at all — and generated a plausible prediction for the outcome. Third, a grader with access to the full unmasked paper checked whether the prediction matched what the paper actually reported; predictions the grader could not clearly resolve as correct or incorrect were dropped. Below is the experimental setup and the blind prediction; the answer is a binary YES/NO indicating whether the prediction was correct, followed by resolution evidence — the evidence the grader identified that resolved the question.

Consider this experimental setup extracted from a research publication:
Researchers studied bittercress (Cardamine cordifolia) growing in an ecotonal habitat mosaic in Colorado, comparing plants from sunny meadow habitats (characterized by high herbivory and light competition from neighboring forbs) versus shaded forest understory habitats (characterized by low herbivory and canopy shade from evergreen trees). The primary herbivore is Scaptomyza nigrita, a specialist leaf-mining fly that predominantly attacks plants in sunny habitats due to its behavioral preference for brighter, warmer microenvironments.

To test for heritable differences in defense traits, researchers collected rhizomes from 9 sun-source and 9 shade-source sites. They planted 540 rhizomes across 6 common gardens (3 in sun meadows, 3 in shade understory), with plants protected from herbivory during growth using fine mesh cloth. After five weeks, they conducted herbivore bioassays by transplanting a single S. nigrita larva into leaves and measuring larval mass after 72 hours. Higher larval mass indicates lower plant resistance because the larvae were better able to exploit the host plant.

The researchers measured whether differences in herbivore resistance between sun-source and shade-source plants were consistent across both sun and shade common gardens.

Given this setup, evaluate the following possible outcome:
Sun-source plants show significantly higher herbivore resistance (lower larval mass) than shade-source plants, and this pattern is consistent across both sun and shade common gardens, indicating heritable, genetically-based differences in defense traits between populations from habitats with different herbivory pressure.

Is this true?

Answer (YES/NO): NO